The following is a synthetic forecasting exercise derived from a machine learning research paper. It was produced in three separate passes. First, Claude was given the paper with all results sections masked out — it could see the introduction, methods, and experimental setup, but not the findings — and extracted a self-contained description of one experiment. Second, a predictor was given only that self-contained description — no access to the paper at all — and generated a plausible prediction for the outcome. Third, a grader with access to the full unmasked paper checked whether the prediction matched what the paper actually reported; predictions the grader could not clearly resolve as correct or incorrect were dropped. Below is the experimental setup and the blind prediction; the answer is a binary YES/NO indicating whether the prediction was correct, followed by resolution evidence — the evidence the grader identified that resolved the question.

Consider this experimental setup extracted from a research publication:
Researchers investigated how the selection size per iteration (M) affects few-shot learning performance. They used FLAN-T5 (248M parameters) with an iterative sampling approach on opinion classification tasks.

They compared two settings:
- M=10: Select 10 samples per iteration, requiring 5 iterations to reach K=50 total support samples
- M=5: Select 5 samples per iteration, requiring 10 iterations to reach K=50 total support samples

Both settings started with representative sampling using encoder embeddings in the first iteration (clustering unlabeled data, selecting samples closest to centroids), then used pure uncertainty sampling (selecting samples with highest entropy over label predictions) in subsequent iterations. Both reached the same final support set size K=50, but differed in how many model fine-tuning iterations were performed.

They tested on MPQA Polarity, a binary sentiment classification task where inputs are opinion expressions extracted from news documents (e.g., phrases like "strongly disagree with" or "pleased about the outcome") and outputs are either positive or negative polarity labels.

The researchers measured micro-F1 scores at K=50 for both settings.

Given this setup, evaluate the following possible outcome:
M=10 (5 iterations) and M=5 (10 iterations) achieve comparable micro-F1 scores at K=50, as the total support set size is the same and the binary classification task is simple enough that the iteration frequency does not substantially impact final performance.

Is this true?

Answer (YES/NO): NO